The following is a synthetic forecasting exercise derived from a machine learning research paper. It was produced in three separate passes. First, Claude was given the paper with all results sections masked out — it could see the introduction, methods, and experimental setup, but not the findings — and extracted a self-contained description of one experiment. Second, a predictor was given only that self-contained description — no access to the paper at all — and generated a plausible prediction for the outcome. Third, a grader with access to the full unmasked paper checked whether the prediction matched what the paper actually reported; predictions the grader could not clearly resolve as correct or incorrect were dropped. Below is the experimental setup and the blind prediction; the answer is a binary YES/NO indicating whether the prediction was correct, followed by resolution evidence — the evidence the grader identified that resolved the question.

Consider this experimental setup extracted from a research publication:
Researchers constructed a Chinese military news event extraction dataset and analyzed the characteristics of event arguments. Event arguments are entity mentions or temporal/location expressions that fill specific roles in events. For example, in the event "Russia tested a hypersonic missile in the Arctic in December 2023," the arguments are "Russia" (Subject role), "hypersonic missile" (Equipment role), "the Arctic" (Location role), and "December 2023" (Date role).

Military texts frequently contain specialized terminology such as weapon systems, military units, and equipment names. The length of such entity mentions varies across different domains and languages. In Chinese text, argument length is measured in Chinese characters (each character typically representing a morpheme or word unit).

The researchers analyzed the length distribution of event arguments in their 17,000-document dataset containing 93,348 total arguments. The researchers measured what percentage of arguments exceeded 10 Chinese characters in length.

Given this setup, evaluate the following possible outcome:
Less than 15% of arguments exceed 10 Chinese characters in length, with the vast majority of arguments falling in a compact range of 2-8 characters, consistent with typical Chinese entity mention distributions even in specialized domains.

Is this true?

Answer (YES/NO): NO